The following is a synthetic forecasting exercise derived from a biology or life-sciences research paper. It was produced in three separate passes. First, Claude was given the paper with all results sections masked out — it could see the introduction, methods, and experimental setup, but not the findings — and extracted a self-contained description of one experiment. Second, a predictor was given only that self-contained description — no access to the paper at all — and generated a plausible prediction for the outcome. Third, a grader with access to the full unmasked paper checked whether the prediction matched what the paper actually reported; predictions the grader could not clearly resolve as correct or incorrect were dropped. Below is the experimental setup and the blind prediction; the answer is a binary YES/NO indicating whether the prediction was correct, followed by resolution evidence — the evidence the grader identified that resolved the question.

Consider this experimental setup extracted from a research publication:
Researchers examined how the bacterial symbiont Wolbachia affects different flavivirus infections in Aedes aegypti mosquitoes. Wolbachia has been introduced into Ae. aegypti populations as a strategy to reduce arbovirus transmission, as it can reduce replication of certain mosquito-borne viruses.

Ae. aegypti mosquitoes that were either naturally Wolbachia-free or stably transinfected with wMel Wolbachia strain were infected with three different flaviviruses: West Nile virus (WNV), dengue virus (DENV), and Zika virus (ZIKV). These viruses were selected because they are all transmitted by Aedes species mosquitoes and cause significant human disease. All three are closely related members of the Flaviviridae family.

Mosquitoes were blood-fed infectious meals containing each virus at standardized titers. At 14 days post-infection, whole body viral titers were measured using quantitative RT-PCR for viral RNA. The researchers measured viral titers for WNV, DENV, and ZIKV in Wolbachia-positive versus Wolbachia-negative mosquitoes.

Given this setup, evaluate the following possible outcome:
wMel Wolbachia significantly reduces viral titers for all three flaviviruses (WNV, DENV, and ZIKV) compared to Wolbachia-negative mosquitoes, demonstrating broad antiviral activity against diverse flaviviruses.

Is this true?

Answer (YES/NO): NO